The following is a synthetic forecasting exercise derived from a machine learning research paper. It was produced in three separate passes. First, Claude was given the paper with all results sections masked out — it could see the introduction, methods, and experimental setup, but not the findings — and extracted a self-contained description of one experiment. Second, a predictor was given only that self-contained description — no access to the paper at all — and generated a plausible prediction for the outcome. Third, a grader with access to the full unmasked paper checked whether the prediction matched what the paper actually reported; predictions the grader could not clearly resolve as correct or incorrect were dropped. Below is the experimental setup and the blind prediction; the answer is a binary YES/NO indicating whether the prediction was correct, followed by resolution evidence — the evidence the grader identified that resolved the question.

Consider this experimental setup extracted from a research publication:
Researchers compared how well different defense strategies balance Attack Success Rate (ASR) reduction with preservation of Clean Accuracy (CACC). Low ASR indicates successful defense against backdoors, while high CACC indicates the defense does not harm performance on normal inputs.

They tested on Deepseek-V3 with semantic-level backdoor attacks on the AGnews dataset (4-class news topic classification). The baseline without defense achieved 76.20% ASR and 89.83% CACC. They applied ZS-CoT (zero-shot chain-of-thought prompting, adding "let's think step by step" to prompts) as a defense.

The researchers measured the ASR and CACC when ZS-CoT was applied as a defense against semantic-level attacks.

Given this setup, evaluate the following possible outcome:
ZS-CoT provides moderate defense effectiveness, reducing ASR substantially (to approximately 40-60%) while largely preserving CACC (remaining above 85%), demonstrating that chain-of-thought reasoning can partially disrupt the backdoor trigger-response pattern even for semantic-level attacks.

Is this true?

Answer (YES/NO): NO